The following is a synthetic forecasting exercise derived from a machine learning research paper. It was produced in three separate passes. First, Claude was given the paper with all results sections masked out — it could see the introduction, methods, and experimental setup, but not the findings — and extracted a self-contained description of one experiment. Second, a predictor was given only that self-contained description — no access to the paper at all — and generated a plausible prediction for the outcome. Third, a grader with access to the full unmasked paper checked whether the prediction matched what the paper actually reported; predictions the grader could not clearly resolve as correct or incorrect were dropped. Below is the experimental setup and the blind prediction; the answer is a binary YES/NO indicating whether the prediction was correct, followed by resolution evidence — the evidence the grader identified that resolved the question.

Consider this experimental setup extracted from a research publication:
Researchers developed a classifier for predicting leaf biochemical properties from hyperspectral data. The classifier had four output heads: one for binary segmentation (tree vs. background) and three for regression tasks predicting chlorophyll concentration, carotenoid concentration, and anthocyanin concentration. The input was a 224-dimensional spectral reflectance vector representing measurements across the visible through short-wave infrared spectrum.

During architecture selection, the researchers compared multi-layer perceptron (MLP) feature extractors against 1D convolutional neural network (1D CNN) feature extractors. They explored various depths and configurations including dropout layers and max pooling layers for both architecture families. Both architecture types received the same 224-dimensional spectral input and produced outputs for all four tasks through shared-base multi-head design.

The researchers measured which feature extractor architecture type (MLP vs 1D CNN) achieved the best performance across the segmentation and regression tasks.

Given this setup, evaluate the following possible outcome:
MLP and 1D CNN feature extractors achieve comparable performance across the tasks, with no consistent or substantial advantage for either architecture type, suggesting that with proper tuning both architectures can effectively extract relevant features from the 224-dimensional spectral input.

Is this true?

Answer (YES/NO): NO